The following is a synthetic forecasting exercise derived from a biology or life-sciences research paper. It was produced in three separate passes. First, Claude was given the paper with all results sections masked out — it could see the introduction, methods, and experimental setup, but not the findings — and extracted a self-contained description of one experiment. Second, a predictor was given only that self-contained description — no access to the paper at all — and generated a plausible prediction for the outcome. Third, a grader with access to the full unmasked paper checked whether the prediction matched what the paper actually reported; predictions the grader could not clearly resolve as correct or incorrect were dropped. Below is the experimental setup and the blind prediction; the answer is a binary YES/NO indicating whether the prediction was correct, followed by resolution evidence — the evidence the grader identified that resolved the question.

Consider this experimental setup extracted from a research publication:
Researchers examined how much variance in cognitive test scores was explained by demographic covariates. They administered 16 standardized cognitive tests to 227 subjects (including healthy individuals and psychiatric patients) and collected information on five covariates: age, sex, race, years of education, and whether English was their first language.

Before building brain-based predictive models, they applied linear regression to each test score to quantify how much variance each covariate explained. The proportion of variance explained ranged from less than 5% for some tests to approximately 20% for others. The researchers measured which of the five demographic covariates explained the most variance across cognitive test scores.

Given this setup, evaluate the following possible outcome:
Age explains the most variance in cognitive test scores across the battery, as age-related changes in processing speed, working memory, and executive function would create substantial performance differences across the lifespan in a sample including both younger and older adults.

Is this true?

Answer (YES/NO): NO